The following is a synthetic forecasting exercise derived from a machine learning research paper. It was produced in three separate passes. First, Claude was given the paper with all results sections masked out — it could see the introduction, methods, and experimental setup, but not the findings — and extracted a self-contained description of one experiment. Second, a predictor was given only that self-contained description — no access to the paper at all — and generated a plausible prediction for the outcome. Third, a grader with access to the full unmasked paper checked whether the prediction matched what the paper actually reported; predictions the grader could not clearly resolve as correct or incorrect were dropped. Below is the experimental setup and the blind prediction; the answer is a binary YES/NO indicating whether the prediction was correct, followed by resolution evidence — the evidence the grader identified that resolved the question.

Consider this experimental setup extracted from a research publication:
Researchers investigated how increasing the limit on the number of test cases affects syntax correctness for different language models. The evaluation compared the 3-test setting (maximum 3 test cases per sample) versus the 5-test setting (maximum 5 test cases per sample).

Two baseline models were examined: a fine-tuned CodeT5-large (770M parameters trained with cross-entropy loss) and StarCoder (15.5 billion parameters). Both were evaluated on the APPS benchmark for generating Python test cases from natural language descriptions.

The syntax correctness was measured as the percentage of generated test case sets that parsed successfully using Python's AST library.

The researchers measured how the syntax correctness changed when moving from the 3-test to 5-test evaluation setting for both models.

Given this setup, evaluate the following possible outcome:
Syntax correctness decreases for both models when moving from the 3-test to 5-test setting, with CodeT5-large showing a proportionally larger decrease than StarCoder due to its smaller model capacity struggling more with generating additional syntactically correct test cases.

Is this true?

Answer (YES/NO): YES